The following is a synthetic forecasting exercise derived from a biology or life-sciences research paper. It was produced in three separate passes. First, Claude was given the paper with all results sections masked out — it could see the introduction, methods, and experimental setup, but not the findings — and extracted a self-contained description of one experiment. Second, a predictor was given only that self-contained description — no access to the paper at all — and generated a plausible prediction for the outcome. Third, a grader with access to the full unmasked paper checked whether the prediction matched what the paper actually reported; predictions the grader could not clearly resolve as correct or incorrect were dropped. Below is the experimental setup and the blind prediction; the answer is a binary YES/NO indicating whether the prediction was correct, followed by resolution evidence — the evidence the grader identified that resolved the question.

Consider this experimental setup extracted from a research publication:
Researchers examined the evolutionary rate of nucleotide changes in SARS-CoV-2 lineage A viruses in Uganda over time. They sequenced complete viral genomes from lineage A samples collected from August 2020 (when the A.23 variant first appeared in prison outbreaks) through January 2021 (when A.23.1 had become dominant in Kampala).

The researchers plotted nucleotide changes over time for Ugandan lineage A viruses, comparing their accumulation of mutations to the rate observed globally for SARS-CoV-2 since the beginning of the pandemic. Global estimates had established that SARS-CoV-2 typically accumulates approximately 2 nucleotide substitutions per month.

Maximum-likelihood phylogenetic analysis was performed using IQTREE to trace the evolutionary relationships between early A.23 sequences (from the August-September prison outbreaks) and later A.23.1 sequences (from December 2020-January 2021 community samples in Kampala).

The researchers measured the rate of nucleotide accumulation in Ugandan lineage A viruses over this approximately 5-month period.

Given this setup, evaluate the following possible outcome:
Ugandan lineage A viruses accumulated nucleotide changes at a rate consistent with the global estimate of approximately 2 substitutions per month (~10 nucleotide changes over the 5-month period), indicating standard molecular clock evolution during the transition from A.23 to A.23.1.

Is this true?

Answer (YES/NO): YES